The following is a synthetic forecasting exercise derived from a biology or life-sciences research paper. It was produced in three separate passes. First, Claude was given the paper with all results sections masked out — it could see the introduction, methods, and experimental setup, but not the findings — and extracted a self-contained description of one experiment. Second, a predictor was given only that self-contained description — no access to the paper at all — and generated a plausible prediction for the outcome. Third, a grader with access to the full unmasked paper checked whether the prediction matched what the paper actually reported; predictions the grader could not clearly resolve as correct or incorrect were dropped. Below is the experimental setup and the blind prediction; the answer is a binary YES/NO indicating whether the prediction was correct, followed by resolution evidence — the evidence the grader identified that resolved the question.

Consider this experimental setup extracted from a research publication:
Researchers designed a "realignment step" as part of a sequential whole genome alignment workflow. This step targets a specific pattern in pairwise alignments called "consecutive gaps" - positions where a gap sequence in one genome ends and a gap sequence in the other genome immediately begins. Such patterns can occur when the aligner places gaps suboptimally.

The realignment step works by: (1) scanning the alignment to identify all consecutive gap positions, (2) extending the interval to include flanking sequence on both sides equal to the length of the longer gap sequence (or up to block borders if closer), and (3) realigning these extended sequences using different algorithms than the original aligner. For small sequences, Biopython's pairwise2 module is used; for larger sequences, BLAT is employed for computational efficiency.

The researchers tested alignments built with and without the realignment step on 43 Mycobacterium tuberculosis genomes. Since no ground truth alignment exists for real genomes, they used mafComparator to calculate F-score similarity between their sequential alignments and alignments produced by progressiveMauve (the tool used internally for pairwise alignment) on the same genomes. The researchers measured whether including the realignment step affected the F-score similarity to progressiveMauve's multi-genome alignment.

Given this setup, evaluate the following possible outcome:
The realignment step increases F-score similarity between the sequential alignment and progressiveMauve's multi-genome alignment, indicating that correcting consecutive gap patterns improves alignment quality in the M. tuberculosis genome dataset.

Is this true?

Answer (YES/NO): NO